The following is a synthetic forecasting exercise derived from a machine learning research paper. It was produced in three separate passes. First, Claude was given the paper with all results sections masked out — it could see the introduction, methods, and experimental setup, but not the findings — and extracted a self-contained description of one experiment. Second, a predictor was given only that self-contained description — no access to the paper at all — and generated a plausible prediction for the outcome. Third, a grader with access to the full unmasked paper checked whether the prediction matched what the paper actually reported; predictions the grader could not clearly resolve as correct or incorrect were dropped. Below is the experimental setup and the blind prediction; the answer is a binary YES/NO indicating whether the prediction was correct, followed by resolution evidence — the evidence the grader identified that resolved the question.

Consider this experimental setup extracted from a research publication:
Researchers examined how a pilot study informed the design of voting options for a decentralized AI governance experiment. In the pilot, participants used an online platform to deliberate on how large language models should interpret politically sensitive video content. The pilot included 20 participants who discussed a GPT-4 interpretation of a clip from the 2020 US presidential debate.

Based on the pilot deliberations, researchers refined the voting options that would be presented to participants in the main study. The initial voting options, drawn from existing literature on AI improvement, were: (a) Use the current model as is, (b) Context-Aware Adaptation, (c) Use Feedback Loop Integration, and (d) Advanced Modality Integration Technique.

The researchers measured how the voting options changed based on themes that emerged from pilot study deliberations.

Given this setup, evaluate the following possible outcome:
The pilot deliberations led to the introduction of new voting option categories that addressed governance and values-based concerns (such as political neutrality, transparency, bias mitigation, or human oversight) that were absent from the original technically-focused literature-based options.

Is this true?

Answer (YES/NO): NO